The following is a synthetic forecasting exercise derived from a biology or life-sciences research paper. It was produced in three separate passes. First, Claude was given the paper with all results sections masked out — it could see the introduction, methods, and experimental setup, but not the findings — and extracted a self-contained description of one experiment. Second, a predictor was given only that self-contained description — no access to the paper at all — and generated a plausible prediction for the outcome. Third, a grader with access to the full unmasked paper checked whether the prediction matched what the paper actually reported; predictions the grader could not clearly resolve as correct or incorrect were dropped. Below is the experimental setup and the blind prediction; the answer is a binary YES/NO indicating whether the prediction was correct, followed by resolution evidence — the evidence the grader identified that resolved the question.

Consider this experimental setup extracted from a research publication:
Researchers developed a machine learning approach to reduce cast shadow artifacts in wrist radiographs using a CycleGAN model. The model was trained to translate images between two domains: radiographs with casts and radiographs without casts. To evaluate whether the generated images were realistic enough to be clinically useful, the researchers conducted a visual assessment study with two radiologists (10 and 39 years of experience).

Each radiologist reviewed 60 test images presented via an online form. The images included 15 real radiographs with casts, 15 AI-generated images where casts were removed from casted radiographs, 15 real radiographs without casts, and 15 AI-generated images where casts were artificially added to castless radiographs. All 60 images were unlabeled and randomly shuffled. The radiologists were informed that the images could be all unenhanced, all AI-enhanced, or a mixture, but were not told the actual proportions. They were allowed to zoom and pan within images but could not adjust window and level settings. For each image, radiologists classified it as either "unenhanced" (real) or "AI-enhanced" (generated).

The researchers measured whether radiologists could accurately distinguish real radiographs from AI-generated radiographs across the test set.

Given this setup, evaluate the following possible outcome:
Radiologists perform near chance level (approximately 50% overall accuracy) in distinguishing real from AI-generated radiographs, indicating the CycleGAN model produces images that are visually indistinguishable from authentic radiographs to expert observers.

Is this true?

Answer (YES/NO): NO